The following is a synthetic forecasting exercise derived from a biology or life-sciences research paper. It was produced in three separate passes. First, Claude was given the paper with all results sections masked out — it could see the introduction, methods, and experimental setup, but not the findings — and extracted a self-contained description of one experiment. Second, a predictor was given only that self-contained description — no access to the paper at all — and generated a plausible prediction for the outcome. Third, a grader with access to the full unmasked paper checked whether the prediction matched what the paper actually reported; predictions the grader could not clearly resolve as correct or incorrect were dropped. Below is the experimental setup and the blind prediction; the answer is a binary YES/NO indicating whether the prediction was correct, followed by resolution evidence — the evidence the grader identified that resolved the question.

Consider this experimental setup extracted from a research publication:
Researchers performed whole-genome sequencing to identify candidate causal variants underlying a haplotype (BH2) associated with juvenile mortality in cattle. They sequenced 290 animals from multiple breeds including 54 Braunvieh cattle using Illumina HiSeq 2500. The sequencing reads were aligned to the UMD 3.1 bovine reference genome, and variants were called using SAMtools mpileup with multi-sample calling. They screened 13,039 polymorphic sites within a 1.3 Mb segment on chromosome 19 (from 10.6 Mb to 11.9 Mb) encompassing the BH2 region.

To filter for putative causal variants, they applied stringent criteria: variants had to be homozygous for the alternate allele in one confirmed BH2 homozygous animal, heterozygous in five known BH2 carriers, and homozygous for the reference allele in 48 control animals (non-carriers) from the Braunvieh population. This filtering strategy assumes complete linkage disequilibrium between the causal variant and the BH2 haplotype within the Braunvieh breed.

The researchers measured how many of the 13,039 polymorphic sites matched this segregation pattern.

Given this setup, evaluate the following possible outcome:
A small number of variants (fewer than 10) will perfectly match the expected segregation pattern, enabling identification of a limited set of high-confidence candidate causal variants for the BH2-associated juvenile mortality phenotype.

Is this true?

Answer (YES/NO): YES